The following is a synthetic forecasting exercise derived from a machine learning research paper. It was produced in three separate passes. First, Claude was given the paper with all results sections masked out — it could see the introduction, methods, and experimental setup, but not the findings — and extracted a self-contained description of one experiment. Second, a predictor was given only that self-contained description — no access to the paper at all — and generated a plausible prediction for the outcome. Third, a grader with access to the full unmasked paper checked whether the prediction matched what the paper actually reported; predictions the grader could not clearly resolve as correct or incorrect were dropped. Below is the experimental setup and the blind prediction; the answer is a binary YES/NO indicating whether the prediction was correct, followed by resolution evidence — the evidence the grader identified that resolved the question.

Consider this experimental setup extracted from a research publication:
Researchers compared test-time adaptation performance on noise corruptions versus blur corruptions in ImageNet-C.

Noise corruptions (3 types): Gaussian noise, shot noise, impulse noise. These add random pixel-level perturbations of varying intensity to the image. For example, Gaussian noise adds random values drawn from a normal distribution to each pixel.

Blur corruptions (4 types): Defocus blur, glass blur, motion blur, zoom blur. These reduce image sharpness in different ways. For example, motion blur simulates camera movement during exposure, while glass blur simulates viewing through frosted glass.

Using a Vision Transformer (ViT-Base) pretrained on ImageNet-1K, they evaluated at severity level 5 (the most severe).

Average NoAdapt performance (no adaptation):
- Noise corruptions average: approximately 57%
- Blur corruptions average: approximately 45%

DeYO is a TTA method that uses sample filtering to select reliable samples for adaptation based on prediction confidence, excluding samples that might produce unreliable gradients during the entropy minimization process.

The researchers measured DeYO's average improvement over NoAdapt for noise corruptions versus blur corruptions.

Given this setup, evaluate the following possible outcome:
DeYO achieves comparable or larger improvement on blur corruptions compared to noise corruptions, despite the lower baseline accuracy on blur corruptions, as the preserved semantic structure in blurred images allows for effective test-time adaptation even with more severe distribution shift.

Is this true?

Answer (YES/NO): YES